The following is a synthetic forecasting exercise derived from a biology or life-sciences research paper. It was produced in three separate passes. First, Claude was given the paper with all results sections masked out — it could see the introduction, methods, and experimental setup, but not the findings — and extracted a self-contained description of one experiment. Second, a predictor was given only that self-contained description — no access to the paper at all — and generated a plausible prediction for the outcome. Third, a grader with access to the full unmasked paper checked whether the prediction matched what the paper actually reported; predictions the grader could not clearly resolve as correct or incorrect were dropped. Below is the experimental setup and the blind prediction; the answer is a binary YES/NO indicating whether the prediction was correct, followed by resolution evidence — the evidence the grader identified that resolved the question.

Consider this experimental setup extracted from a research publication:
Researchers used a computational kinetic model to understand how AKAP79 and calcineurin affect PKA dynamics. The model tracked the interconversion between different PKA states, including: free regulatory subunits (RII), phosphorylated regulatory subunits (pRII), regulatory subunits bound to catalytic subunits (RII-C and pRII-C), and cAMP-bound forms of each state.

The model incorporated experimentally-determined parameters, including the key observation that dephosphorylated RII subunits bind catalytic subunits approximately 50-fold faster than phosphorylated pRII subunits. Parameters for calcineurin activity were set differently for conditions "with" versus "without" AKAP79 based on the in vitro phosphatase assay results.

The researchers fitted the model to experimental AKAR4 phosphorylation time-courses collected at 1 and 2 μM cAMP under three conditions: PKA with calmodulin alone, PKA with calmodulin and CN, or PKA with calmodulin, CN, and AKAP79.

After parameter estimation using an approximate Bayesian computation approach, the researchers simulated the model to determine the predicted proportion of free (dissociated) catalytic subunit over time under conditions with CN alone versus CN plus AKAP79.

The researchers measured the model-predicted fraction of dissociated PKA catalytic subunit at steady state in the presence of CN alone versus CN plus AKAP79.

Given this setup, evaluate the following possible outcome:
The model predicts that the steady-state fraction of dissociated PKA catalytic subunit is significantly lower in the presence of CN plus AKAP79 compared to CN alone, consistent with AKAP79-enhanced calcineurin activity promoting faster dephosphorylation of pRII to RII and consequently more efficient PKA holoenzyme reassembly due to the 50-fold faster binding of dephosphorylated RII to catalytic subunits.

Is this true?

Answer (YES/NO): YES